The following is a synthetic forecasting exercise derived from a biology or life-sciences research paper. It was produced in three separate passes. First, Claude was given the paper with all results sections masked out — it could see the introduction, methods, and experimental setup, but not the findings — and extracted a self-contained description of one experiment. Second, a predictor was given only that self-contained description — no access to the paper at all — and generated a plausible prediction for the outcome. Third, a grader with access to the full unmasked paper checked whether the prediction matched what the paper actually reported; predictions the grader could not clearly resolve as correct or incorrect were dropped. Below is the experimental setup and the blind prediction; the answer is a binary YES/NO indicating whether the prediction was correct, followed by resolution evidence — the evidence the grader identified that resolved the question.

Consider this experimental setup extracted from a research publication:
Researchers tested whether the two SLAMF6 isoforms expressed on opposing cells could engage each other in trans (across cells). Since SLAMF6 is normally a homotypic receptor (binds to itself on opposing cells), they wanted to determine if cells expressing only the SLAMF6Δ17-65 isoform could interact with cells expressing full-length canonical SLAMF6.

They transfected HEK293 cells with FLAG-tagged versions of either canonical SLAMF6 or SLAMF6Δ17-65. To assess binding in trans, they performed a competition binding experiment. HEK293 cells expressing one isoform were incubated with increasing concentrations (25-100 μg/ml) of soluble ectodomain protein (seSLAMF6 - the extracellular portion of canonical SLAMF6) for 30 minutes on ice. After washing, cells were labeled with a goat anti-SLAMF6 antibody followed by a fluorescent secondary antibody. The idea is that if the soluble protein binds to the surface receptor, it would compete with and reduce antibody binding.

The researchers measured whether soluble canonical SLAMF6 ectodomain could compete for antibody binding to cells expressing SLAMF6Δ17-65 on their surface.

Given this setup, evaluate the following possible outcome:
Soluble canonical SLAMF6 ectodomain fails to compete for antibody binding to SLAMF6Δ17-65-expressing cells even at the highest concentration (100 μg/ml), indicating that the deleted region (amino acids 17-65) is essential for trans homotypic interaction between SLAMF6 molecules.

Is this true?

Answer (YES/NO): NO